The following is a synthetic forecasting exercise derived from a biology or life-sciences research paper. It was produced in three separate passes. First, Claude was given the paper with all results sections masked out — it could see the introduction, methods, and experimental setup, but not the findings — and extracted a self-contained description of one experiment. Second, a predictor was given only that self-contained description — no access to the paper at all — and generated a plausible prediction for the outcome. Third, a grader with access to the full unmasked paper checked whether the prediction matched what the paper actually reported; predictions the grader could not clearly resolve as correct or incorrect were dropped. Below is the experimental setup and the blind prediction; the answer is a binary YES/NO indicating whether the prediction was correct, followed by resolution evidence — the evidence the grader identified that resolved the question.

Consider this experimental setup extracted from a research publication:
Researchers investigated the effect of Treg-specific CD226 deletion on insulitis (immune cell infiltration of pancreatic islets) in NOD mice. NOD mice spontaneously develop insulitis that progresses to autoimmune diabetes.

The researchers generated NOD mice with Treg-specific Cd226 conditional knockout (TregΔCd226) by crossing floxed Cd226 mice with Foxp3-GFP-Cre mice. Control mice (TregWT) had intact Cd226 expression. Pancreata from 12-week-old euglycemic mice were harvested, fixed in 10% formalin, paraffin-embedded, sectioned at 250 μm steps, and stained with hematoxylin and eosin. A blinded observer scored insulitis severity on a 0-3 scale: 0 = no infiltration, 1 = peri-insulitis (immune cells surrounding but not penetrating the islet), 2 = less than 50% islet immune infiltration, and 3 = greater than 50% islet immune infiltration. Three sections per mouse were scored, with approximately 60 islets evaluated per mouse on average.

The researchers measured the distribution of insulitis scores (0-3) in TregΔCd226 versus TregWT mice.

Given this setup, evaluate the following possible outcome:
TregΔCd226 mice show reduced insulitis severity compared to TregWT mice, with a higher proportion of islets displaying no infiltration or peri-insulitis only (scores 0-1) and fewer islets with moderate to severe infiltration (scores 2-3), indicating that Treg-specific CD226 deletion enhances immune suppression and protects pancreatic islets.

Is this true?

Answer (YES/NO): YES